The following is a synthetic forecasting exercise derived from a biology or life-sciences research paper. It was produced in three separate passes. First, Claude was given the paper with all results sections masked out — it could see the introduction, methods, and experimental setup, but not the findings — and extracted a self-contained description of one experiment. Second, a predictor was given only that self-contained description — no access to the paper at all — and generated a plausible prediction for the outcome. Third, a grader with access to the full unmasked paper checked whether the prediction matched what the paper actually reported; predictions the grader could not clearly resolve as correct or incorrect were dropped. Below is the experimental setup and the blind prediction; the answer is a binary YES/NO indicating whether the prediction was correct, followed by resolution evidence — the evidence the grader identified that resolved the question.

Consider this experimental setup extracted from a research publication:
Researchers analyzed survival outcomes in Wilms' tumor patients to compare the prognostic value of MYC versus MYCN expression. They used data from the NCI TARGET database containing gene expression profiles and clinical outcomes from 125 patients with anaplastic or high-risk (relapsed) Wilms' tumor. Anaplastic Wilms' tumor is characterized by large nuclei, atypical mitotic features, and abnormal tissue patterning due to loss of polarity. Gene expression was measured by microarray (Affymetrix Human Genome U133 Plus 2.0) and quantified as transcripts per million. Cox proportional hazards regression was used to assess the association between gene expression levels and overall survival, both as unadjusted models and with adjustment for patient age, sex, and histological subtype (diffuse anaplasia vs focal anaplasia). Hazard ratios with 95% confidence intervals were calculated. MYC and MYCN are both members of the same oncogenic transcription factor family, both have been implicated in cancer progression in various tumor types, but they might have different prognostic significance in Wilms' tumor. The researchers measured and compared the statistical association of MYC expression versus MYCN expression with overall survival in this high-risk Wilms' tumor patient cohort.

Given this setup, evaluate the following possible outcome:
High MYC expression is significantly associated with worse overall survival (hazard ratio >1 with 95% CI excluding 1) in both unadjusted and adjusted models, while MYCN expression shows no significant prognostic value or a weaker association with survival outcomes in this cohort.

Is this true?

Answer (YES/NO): NO